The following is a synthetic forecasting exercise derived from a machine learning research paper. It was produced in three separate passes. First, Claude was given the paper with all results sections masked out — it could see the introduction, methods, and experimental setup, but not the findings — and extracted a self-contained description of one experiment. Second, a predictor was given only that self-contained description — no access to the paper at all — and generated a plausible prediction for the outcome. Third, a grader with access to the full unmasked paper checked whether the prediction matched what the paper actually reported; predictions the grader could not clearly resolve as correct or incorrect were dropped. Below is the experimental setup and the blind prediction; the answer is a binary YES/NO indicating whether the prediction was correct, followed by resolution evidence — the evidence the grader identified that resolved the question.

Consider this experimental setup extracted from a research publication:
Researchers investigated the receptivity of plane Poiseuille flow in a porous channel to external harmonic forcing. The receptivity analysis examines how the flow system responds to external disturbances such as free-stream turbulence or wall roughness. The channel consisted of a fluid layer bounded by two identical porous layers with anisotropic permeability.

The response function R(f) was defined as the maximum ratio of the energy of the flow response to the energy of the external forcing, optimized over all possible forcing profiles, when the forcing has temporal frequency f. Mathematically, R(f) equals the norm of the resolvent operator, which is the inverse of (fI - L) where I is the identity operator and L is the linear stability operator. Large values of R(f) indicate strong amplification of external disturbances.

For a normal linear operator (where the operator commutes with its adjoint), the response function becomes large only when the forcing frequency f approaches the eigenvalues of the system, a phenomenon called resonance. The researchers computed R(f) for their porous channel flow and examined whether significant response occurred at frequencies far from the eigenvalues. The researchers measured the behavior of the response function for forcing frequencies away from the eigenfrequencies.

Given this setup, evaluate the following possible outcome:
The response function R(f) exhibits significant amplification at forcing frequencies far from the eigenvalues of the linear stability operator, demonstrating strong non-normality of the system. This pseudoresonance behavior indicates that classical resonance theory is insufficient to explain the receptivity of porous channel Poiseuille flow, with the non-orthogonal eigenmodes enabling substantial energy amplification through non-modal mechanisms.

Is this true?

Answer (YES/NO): YES